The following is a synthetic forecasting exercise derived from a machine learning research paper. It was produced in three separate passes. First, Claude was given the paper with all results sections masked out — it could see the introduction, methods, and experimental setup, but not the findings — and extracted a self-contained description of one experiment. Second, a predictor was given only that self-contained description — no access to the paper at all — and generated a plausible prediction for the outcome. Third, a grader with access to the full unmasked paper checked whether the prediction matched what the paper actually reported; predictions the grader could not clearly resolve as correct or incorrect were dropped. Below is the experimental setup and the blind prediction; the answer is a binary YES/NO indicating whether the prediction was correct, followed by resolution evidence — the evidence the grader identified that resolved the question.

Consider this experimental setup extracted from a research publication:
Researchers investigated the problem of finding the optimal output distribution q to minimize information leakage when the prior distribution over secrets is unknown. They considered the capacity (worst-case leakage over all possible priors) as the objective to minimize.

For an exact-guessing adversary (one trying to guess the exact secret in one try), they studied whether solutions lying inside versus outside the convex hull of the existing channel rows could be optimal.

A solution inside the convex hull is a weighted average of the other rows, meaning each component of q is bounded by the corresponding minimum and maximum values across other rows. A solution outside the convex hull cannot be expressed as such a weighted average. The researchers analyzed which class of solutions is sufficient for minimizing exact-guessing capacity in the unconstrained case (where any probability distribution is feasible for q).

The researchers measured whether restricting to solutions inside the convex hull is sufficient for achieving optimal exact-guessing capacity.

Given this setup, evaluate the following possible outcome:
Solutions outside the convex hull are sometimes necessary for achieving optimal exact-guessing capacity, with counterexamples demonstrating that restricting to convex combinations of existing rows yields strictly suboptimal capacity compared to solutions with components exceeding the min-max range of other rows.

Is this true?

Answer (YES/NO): NO